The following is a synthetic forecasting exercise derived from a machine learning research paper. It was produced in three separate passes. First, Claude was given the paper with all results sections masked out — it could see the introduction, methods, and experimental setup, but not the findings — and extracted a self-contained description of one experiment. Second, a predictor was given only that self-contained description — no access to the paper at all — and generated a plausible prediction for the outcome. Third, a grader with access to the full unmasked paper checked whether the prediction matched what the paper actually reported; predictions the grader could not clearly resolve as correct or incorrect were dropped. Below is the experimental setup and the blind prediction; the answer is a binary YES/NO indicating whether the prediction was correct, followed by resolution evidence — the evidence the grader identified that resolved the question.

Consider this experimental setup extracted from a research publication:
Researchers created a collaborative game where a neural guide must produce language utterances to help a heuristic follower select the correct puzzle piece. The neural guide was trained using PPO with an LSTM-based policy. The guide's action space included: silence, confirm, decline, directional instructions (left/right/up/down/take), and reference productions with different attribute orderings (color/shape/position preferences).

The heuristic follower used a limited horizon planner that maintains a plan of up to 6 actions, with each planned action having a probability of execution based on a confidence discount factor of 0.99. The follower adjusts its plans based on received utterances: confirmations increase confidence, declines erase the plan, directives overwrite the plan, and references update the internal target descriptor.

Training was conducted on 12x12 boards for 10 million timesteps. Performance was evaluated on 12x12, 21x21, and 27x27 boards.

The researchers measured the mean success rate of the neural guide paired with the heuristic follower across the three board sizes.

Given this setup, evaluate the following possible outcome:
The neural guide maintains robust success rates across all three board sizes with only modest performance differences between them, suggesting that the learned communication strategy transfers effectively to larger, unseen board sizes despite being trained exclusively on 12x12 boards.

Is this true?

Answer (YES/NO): YES